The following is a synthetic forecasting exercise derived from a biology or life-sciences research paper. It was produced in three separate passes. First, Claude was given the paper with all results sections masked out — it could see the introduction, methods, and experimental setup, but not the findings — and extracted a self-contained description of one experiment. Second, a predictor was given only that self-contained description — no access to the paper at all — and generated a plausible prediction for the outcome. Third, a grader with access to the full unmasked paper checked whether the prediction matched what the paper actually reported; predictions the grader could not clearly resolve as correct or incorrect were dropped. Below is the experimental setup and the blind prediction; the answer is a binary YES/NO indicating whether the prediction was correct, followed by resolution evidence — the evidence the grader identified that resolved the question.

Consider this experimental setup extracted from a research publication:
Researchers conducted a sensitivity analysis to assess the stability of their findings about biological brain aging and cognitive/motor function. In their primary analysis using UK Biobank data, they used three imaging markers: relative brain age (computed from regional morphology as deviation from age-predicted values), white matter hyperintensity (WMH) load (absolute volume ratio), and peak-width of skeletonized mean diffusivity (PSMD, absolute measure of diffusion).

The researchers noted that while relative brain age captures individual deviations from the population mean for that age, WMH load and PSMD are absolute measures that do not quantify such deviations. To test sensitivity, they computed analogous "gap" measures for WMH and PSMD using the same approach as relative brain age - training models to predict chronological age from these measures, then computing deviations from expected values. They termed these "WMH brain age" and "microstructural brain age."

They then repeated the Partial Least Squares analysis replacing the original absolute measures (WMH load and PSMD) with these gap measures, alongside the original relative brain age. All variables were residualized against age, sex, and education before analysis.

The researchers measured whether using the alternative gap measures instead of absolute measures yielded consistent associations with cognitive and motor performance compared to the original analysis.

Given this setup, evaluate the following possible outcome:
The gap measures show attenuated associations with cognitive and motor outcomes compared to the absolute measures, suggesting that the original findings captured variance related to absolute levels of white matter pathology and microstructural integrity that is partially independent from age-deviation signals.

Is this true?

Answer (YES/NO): NO